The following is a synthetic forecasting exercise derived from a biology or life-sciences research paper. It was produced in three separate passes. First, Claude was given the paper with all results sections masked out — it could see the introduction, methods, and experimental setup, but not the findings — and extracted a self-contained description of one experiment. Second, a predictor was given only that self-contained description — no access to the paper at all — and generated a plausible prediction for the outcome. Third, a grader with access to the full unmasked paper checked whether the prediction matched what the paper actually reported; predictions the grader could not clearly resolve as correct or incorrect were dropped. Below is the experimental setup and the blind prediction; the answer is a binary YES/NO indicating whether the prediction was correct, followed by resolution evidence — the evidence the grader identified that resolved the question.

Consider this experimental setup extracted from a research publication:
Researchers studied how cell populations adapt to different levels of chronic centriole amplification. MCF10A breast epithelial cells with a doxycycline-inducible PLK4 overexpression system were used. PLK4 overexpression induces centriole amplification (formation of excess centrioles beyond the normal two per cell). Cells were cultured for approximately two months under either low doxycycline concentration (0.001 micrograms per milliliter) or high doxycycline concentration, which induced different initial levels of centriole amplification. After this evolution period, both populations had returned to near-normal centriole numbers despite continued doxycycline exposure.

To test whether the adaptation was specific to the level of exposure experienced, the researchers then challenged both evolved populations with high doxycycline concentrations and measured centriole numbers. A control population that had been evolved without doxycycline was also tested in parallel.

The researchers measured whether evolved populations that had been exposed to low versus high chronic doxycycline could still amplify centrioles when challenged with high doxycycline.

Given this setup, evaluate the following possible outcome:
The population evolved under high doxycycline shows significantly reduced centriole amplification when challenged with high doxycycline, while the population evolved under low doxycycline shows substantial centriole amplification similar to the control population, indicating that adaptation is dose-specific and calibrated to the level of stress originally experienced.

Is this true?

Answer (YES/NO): YES